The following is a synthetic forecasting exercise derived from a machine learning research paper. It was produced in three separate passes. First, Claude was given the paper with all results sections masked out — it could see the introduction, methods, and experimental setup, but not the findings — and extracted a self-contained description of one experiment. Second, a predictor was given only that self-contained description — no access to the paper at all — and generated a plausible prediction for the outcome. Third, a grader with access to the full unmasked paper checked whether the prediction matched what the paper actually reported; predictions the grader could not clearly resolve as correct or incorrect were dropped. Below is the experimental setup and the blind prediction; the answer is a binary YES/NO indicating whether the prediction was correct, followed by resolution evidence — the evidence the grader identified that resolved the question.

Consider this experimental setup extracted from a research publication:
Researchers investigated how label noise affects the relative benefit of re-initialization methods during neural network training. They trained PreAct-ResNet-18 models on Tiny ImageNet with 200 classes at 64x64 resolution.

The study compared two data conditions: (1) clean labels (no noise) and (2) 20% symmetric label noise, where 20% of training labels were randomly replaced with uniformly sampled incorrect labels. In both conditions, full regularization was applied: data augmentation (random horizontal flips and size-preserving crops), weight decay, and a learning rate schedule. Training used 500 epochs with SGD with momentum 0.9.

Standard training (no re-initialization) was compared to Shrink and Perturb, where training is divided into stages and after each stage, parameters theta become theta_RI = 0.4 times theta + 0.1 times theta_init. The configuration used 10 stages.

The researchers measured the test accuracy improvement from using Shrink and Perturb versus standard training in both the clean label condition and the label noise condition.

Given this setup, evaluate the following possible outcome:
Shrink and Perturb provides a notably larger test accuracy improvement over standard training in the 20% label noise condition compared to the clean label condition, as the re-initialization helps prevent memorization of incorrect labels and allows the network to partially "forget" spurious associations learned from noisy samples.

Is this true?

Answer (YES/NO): YES